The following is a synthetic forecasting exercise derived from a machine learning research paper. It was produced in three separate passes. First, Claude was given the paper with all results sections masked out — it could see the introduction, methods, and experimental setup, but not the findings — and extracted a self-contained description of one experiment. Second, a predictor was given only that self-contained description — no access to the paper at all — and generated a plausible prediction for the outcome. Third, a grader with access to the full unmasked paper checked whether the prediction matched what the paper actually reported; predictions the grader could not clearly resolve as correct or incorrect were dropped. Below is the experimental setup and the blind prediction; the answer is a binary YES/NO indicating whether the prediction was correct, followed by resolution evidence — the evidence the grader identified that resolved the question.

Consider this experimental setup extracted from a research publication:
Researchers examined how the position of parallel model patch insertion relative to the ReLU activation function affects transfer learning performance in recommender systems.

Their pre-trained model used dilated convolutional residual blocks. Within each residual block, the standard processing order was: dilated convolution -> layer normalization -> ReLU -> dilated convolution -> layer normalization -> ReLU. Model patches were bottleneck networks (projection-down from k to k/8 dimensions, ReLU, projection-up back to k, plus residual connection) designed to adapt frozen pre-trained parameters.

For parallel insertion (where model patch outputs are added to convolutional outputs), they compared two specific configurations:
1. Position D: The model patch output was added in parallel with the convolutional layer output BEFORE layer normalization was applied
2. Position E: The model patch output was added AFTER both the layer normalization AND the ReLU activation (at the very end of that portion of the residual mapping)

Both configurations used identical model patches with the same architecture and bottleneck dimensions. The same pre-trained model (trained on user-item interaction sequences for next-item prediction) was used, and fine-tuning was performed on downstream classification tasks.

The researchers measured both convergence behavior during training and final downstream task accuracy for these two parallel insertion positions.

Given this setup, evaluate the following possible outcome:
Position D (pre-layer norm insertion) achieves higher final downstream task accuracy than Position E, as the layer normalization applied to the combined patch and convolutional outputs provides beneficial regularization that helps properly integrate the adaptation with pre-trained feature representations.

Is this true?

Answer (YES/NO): YES